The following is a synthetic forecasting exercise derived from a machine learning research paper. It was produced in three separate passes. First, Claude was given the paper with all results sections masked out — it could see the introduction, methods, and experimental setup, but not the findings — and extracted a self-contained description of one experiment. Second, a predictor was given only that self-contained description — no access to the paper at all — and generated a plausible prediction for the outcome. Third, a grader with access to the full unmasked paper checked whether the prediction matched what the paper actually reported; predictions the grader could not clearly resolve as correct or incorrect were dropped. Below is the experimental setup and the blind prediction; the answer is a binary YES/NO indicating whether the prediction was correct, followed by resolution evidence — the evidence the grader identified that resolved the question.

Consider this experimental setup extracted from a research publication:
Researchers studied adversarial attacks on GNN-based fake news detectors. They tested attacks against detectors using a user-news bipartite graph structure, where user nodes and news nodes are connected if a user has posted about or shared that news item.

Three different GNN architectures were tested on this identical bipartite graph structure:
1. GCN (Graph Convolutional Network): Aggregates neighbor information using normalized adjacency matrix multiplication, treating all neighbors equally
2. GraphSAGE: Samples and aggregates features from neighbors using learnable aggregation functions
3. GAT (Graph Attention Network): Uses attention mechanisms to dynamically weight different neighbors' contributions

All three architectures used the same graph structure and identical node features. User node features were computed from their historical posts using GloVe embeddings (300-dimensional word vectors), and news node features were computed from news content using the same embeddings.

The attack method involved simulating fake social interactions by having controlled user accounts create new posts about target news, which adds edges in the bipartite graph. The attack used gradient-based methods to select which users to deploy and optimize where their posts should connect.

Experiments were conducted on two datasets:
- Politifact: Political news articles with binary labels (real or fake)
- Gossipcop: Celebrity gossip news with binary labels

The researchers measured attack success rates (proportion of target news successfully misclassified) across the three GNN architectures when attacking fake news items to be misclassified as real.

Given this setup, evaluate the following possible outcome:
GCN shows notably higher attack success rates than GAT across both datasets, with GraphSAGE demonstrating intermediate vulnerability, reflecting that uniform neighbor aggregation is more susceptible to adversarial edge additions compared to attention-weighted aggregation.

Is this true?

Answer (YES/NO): NO